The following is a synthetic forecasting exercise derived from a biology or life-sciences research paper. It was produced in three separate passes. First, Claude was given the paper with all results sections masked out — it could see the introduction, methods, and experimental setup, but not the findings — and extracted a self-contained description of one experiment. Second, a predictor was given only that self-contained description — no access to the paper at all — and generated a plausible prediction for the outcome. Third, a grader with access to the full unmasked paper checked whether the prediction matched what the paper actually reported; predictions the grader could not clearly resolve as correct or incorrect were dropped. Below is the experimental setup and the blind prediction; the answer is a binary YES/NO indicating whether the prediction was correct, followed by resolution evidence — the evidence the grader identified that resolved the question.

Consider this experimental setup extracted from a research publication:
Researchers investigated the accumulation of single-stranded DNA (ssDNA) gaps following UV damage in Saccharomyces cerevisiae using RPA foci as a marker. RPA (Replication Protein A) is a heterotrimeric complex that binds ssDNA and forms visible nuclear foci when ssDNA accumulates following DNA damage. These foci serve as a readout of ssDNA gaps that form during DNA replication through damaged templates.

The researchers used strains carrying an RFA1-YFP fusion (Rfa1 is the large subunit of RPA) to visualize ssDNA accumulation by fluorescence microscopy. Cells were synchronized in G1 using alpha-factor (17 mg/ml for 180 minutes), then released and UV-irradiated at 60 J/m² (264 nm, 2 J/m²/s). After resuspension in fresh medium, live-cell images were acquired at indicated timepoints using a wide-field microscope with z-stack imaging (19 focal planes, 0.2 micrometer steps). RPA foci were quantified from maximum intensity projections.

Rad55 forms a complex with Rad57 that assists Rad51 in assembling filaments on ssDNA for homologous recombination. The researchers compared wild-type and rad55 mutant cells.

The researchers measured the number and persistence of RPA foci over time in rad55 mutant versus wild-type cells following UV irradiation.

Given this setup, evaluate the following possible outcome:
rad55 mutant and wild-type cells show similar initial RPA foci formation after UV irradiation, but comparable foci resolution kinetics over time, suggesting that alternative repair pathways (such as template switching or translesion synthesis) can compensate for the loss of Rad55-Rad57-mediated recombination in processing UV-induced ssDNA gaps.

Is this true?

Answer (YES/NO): NO